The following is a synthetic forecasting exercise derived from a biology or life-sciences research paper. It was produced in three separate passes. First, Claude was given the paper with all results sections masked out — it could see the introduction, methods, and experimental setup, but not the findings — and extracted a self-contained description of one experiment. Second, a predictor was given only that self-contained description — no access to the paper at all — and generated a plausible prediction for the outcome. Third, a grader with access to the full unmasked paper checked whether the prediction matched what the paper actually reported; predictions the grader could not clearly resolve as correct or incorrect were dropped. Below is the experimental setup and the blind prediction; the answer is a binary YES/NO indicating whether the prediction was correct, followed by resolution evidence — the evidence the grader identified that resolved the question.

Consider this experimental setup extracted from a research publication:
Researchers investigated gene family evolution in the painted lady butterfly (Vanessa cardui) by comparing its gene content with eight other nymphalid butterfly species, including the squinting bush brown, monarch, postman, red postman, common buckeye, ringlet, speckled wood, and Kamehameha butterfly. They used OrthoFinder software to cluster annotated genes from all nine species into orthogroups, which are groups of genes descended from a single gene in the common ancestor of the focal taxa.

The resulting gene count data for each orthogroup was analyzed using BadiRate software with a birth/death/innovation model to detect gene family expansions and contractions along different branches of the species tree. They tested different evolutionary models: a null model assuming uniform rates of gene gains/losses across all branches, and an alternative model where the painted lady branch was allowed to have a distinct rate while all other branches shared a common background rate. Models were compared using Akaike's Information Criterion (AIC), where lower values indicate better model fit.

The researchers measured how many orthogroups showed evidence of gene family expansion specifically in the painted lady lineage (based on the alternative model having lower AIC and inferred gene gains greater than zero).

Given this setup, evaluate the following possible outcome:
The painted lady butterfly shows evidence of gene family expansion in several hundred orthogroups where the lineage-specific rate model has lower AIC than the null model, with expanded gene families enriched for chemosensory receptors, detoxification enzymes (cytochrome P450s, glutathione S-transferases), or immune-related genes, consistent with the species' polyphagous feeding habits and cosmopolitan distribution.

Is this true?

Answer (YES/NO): NO